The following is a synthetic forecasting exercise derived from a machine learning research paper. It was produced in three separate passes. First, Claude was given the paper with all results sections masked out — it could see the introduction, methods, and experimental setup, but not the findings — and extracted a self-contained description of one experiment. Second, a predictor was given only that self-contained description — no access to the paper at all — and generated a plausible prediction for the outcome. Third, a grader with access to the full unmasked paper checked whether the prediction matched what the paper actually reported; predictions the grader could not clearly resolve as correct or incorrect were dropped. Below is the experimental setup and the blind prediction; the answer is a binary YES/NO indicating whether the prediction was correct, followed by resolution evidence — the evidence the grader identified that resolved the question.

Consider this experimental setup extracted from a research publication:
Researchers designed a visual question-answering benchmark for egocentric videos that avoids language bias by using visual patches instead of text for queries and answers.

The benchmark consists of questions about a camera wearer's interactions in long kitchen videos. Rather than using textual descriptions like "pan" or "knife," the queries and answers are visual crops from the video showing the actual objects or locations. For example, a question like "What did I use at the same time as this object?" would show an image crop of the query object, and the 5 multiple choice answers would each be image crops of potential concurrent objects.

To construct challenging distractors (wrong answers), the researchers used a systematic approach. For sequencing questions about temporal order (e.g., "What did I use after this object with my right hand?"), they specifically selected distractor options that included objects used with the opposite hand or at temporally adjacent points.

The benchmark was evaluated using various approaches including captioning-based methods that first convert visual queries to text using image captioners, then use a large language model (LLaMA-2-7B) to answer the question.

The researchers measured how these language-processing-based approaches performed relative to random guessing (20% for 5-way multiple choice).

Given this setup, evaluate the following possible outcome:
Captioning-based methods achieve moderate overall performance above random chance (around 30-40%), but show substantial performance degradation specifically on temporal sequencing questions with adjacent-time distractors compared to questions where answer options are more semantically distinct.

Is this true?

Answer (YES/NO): NO